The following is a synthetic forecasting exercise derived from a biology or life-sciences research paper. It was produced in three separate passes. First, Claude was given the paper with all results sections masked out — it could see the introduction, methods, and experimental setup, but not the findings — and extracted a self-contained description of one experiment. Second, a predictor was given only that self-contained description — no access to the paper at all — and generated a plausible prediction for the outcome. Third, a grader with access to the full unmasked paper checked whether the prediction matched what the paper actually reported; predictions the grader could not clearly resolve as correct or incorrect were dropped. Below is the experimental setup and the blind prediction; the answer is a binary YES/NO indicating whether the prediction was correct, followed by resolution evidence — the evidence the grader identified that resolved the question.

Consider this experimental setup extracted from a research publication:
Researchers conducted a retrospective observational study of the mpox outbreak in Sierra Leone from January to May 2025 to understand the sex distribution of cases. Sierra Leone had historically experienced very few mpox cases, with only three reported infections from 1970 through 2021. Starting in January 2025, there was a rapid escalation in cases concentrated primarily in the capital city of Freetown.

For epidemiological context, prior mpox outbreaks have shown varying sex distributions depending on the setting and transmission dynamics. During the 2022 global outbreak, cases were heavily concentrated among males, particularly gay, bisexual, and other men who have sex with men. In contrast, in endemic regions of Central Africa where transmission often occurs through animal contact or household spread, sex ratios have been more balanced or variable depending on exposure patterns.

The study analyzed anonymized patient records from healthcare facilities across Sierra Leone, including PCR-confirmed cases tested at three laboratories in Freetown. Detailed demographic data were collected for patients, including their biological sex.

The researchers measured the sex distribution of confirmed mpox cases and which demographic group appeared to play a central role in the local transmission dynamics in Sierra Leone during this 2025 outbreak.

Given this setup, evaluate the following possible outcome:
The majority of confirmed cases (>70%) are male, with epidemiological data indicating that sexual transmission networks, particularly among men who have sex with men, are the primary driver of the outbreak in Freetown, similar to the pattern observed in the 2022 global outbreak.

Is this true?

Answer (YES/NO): NO